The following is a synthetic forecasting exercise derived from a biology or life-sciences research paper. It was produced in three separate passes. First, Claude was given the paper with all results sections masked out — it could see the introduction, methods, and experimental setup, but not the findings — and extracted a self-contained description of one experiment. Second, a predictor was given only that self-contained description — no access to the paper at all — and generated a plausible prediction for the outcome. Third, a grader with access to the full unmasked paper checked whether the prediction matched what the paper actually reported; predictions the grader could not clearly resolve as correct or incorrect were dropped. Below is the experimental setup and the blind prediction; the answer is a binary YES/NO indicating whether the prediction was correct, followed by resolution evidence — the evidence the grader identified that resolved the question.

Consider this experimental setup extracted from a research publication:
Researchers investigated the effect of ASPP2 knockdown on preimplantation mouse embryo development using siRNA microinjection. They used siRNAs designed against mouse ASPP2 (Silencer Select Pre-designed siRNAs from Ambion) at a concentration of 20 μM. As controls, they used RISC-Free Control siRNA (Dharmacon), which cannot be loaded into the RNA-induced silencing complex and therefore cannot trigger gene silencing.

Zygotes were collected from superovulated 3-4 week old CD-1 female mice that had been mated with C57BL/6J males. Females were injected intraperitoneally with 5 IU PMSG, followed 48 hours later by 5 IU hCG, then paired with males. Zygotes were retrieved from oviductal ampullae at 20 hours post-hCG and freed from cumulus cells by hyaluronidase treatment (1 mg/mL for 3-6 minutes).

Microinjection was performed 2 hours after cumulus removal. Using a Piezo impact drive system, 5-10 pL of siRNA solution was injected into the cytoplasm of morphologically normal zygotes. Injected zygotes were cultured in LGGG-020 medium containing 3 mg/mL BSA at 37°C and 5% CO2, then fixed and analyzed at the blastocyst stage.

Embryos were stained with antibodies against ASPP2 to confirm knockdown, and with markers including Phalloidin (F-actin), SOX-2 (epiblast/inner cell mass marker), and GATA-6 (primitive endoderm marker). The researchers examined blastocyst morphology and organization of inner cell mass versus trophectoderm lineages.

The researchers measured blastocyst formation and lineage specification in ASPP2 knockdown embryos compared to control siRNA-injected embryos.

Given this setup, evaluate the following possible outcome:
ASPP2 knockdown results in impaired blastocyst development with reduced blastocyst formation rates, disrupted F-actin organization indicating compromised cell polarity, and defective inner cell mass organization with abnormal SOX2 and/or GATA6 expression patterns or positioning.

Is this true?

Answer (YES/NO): NO